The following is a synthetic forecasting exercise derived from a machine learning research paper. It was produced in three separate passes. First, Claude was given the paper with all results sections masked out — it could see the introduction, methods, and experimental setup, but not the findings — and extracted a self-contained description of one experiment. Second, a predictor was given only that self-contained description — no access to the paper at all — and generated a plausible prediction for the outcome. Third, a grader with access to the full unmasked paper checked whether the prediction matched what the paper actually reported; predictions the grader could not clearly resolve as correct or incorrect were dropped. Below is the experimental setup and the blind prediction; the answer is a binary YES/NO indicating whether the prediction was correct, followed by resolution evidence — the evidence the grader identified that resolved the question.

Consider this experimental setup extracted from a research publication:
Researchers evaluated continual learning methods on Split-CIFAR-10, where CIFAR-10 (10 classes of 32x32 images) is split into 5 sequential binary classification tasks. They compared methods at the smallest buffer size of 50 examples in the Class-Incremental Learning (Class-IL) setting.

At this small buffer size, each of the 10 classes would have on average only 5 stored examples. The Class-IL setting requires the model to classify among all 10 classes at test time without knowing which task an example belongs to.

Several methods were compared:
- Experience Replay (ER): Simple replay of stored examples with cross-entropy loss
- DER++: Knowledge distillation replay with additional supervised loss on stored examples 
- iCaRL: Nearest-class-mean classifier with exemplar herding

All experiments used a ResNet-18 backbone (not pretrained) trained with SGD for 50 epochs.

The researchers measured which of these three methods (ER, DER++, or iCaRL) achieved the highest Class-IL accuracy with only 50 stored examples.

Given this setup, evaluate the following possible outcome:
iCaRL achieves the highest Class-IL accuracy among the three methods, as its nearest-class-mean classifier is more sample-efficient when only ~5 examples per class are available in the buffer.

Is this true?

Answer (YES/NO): YES